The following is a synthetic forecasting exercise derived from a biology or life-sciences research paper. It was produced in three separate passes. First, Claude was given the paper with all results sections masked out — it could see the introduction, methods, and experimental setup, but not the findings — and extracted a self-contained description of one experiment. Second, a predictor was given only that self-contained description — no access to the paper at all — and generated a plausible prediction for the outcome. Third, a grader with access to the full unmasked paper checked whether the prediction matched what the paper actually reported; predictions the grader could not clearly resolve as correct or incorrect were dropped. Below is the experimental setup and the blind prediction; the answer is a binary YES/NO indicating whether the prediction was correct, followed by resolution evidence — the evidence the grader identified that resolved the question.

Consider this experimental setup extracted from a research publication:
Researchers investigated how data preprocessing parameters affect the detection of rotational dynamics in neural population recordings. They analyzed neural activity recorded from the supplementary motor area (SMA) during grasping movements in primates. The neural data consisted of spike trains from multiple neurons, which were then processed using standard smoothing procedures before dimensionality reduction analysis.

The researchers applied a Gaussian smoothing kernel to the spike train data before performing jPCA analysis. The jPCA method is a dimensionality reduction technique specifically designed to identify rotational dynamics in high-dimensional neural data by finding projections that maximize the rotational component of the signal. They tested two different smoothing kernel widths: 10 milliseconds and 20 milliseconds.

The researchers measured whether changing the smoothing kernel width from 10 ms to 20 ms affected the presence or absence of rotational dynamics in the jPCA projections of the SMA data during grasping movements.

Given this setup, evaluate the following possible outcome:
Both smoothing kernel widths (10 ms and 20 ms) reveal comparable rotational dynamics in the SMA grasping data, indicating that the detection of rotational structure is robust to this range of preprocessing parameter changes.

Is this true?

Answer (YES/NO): NO